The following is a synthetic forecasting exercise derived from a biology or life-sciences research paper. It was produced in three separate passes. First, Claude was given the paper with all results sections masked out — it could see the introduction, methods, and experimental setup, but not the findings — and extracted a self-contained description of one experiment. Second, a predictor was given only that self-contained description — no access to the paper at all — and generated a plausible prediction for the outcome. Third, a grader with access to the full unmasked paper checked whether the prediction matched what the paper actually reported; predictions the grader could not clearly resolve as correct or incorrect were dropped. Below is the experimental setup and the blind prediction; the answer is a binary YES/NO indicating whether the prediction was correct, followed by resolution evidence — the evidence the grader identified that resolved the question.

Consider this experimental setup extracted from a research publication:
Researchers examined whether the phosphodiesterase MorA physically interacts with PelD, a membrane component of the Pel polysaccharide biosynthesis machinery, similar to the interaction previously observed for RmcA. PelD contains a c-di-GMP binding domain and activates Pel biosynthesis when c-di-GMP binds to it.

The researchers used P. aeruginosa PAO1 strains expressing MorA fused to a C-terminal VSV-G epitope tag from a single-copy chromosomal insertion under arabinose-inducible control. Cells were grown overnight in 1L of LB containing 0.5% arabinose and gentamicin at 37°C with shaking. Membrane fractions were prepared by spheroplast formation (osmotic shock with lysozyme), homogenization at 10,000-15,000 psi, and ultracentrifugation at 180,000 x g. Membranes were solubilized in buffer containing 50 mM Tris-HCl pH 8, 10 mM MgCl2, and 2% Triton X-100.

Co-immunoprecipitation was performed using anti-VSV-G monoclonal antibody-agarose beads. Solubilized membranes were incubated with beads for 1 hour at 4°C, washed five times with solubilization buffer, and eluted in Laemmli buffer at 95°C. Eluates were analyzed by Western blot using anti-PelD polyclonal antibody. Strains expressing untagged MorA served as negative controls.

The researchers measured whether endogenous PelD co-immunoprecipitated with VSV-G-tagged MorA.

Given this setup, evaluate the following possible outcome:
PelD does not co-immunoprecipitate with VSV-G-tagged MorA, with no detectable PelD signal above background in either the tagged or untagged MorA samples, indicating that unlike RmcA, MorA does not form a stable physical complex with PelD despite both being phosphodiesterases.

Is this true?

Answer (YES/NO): NO